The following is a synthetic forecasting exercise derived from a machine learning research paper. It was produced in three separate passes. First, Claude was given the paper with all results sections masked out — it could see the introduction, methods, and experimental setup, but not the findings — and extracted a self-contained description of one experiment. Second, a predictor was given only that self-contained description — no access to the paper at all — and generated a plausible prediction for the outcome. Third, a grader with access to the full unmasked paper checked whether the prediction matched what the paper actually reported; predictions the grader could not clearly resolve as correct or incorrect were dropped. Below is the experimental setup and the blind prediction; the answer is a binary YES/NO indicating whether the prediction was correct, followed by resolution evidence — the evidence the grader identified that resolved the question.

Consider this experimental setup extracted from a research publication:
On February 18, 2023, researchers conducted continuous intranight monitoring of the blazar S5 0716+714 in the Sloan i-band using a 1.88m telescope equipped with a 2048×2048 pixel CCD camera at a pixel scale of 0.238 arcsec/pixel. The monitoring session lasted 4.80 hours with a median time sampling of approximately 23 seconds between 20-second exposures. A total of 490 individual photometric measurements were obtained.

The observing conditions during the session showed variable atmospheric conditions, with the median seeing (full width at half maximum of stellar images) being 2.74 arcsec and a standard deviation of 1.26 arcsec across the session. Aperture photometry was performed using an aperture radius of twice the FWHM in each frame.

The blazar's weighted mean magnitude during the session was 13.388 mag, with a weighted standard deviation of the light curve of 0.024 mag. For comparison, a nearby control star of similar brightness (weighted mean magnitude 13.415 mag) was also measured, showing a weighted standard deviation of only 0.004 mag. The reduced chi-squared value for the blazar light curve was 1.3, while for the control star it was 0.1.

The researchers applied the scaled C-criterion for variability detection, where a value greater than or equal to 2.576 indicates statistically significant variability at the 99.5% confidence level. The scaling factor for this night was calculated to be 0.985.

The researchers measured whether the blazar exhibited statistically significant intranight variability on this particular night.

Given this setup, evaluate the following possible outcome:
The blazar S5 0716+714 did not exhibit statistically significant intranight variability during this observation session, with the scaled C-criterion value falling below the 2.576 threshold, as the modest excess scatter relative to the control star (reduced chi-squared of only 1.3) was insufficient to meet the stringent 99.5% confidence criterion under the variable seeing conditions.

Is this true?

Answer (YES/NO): NO